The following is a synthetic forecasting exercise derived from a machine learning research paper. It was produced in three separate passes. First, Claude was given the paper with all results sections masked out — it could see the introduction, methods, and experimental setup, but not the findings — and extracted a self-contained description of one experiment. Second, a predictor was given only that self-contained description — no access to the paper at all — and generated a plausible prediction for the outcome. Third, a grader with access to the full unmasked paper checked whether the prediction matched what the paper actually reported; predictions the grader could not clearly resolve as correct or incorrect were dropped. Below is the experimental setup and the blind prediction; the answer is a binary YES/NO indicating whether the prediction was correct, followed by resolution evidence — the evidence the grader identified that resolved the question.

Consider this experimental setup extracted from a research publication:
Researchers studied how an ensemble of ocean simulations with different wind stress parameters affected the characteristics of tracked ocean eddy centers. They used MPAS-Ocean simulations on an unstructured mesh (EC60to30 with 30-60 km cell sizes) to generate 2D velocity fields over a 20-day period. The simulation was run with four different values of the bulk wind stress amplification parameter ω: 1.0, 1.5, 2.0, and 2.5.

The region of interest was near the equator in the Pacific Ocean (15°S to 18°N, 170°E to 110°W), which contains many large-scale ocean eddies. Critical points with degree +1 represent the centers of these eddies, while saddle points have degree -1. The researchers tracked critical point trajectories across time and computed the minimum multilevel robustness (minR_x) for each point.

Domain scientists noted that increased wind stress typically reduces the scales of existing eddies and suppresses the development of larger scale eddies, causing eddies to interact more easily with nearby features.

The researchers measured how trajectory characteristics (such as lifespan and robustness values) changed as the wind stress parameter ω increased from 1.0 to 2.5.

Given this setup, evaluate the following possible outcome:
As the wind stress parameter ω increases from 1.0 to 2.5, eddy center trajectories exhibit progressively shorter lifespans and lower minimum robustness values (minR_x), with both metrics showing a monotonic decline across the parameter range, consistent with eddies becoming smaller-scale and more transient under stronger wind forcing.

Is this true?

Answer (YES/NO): YES